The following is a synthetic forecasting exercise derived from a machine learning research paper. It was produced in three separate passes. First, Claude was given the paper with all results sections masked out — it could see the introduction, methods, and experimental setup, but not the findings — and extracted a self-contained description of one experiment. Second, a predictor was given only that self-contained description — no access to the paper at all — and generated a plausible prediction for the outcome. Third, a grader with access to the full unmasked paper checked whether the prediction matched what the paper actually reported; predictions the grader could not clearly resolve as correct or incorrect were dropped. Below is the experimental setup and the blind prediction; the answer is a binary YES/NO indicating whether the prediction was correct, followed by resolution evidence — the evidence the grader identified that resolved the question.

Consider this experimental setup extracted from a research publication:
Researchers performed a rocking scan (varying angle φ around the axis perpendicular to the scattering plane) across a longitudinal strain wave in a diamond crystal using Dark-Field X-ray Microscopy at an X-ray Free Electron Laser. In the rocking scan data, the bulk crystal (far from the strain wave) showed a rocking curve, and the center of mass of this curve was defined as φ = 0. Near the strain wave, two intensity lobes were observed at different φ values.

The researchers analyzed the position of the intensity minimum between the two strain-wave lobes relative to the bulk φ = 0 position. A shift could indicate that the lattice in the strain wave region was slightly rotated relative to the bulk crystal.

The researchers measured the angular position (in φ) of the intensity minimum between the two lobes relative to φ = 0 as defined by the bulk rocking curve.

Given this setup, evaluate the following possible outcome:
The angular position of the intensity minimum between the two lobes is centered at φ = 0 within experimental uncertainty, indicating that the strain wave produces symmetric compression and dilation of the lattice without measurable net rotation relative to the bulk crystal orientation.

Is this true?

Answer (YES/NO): NO